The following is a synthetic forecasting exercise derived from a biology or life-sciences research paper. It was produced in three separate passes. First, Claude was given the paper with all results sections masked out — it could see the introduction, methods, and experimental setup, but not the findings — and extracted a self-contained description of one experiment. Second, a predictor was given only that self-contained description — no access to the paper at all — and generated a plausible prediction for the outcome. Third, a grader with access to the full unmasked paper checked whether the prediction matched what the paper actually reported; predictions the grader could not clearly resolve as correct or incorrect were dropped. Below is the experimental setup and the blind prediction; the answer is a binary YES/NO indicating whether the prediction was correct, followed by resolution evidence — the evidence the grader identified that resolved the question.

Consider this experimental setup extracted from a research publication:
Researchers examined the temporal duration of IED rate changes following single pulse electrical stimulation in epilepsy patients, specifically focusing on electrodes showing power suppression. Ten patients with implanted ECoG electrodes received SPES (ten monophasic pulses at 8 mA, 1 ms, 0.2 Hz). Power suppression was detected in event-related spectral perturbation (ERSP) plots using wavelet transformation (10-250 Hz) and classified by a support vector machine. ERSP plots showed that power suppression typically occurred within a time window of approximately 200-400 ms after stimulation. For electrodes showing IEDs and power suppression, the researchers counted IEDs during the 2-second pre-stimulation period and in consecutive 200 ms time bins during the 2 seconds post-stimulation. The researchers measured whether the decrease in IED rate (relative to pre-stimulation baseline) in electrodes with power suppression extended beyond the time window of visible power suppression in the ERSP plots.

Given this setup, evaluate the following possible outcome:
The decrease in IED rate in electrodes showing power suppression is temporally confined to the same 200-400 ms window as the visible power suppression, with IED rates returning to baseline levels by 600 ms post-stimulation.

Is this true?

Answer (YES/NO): NO